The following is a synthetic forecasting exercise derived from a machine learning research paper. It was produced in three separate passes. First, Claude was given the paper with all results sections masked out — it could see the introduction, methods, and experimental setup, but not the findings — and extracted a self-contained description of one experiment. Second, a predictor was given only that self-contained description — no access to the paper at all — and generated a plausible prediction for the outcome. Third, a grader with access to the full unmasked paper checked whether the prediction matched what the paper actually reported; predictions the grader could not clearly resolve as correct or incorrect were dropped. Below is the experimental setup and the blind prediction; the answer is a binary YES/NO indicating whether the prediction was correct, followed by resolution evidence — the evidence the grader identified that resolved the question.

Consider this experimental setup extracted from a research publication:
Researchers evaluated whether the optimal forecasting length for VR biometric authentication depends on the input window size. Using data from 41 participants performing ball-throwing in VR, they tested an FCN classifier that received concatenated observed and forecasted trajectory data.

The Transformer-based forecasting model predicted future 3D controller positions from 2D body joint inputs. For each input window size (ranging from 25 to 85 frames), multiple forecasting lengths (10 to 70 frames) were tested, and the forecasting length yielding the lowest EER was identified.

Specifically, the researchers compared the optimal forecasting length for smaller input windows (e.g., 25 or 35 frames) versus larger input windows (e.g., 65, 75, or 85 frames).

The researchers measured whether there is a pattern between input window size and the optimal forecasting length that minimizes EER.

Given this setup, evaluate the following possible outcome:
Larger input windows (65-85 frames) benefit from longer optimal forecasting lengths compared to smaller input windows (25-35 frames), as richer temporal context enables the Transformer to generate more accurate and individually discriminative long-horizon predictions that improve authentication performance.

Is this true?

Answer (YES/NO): NO